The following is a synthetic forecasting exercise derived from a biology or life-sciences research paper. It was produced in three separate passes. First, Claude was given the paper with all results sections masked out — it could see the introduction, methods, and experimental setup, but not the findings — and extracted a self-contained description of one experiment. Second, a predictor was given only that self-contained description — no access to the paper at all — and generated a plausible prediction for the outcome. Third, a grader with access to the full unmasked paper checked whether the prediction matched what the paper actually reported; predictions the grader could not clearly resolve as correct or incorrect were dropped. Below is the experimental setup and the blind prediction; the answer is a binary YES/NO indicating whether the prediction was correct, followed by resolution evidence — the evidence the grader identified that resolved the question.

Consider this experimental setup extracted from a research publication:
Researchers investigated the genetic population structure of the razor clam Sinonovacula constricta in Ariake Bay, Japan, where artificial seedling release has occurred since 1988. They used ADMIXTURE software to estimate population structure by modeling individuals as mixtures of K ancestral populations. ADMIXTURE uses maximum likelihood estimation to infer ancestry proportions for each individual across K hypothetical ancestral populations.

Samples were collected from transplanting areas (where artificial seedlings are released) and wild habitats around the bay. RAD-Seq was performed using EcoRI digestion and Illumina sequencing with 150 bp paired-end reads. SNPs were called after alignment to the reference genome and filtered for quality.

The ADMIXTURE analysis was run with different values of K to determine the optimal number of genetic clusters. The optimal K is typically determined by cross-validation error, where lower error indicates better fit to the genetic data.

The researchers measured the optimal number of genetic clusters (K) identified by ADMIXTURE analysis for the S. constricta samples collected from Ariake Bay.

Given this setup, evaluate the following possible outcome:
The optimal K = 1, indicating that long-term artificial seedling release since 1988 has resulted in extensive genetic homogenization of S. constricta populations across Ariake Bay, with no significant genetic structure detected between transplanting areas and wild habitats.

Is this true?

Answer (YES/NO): NO